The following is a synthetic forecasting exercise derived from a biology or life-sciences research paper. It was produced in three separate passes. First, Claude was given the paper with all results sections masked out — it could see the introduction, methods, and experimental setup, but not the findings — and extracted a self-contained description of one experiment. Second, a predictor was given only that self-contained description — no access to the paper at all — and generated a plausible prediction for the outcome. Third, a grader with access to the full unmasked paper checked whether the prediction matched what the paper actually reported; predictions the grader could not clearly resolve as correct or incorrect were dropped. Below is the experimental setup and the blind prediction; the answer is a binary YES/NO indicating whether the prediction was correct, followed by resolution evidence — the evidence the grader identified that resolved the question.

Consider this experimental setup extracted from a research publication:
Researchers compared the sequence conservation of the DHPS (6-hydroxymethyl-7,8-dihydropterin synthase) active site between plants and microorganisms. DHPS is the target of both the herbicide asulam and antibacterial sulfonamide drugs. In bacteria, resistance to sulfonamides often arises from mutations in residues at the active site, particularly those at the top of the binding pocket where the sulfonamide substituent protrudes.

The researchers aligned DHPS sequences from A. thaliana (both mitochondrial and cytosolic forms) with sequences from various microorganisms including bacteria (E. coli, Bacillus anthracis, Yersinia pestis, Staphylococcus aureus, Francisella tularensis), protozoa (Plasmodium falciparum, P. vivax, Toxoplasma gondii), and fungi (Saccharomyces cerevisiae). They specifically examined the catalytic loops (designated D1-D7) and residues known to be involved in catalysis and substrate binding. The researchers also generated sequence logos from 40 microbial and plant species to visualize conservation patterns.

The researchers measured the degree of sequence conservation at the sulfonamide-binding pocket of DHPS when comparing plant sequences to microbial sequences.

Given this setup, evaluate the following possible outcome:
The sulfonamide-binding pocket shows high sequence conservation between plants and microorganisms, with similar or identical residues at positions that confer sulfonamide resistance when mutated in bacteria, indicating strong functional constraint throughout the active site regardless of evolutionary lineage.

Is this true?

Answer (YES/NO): YES